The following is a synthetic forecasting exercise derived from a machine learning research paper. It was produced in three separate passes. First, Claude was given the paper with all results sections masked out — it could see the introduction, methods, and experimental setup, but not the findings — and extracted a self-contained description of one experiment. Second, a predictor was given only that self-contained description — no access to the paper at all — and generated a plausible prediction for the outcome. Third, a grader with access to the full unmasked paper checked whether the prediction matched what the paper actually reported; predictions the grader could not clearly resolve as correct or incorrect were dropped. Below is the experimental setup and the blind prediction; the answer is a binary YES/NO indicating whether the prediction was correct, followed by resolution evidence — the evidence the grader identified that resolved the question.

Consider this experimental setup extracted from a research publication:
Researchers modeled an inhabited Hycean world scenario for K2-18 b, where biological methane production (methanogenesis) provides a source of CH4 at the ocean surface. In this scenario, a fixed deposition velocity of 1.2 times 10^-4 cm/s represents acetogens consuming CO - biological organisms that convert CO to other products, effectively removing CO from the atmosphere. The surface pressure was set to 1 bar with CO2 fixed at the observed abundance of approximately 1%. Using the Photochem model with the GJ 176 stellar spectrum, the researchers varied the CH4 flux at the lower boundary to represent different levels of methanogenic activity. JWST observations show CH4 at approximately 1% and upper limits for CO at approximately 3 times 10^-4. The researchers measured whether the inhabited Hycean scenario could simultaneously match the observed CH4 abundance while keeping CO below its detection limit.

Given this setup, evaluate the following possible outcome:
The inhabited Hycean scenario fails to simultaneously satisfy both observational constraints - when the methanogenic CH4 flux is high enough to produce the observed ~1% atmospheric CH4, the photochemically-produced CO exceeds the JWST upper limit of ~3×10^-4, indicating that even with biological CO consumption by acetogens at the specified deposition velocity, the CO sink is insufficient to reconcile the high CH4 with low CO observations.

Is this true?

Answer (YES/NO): NO